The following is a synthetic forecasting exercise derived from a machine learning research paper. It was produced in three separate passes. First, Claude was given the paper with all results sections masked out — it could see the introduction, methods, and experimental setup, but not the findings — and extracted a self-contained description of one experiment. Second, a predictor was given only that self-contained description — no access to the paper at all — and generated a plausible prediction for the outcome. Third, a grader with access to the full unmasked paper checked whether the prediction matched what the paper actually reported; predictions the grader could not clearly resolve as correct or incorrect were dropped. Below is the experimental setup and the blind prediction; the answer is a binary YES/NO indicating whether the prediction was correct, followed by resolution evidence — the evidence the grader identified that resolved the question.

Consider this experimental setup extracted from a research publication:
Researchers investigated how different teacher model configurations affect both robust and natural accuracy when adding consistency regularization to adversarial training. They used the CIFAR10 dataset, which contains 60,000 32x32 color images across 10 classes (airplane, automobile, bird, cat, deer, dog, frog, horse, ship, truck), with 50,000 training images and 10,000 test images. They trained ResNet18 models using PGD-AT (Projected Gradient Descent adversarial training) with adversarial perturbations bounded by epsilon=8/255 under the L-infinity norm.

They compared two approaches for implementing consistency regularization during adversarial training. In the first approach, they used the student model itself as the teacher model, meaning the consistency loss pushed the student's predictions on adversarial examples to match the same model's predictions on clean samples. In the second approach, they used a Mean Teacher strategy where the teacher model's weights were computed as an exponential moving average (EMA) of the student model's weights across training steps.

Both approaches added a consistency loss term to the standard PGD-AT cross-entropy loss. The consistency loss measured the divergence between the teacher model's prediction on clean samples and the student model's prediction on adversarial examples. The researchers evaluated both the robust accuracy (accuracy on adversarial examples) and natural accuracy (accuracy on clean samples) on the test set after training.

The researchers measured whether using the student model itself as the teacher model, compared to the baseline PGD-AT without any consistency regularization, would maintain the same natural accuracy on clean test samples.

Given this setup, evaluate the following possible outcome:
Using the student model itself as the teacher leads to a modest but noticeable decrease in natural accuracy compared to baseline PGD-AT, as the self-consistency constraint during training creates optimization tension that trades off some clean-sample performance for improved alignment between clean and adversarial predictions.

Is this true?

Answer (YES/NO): YES